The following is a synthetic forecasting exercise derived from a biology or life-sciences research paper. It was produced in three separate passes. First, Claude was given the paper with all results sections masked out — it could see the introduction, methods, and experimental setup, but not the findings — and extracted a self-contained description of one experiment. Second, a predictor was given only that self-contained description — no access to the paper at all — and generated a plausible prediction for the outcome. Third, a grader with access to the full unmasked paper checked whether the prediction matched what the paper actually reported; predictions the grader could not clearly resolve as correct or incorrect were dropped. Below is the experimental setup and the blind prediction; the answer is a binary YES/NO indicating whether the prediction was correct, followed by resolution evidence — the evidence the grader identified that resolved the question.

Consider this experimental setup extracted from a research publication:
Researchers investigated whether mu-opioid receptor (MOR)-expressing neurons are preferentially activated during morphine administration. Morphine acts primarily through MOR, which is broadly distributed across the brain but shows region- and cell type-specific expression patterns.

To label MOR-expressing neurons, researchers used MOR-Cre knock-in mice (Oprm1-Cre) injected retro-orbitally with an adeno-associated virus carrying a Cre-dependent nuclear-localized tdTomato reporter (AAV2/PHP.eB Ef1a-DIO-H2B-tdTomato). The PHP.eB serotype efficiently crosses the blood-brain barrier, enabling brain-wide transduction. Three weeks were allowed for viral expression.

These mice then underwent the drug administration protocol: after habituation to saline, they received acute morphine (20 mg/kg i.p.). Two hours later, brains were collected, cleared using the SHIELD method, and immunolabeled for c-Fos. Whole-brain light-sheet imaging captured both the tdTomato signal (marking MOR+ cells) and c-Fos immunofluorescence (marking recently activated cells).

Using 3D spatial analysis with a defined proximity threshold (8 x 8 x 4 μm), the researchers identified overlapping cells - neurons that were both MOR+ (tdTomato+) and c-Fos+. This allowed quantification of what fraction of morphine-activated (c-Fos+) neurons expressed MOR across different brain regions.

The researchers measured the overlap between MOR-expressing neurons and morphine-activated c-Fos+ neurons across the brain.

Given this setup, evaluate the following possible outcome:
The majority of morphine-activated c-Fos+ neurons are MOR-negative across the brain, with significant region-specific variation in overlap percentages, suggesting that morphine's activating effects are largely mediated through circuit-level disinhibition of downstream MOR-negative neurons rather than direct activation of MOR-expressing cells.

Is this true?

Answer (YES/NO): YES